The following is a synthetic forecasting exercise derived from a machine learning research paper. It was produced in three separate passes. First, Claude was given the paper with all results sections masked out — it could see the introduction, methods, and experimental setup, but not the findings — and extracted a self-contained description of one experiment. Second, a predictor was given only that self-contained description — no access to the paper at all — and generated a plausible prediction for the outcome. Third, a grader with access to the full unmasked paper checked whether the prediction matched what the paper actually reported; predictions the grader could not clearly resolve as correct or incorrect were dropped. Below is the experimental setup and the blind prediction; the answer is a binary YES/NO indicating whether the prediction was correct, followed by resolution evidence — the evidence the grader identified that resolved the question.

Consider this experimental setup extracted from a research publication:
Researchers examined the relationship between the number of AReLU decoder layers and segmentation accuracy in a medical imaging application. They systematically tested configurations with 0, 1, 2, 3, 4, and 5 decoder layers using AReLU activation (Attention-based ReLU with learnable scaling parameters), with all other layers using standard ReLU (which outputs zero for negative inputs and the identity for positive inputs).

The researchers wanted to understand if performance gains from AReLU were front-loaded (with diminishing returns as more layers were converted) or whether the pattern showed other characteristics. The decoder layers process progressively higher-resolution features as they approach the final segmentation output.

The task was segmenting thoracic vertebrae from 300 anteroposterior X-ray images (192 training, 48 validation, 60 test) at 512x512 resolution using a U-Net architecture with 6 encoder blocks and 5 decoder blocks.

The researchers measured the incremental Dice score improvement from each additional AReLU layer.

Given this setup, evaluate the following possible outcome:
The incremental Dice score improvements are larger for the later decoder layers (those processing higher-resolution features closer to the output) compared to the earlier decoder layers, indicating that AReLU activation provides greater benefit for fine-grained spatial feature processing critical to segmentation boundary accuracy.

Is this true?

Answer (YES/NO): NO